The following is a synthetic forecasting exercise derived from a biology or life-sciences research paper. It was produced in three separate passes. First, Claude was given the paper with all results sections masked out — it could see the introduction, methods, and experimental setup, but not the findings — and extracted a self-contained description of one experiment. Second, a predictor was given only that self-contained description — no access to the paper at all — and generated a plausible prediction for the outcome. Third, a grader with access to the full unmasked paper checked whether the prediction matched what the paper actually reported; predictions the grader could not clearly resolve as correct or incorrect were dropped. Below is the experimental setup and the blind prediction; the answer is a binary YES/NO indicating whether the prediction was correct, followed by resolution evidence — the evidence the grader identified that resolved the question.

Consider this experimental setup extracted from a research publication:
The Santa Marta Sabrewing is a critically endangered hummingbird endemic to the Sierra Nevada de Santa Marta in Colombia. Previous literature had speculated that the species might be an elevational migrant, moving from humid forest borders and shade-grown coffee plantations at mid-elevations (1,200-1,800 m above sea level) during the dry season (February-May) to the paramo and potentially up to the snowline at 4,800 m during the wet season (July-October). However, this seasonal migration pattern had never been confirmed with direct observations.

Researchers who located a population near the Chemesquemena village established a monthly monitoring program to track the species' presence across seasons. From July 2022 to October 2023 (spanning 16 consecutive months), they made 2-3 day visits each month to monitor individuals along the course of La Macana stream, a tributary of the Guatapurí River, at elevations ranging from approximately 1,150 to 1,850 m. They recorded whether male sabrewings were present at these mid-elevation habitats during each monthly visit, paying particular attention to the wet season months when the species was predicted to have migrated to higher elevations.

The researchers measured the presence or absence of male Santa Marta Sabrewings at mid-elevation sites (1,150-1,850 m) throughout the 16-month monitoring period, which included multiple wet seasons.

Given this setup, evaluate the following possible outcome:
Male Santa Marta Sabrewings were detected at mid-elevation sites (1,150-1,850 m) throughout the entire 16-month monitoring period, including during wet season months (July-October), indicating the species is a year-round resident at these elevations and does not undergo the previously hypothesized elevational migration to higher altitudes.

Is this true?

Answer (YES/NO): YES